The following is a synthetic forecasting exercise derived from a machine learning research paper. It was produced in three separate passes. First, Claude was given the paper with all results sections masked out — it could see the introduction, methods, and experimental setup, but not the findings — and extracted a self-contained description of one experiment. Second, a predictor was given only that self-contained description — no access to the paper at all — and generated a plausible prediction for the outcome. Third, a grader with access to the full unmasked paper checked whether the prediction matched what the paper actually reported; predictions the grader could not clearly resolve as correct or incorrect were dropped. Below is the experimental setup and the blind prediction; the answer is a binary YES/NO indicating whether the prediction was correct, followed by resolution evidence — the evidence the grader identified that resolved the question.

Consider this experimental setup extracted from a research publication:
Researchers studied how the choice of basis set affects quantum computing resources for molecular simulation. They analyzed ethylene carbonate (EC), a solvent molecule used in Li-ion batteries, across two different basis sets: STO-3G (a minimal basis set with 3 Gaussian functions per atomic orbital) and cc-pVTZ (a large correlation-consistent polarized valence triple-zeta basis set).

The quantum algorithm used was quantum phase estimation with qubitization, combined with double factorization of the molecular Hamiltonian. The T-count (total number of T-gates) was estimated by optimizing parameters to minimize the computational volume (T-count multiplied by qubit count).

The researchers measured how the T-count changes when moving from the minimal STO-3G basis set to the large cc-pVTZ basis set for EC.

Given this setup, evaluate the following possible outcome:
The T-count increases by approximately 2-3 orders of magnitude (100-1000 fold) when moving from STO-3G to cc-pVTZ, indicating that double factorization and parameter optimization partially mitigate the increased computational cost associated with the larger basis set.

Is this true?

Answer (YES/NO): YES